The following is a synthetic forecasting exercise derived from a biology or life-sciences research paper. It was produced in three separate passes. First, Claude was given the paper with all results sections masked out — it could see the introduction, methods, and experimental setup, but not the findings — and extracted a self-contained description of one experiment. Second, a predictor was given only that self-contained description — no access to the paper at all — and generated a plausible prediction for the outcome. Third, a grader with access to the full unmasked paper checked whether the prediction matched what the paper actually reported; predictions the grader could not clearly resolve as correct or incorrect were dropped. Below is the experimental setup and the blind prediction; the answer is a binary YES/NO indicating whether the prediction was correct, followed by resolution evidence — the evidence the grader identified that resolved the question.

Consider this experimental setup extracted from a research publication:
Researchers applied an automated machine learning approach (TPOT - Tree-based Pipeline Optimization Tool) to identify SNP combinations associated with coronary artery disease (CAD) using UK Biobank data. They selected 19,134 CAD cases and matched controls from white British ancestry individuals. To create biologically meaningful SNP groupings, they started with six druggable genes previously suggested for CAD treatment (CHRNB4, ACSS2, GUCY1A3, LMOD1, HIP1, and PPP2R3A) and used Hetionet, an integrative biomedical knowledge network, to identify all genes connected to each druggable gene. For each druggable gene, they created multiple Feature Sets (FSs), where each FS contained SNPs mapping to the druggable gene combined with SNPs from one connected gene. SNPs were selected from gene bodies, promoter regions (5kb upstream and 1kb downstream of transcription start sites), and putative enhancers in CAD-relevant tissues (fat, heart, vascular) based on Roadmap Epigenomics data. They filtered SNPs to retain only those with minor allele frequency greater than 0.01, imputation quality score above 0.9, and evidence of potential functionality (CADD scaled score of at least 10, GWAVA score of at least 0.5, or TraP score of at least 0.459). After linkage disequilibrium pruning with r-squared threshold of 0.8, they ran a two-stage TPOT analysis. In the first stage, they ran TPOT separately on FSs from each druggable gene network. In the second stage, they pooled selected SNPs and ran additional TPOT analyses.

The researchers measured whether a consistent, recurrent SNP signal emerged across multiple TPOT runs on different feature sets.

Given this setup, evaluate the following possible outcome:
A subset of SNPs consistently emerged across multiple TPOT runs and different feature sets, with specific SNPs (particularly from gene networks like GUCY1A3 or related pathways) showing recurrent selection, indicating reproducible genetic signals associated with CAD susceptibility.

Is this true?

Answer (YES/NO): NO